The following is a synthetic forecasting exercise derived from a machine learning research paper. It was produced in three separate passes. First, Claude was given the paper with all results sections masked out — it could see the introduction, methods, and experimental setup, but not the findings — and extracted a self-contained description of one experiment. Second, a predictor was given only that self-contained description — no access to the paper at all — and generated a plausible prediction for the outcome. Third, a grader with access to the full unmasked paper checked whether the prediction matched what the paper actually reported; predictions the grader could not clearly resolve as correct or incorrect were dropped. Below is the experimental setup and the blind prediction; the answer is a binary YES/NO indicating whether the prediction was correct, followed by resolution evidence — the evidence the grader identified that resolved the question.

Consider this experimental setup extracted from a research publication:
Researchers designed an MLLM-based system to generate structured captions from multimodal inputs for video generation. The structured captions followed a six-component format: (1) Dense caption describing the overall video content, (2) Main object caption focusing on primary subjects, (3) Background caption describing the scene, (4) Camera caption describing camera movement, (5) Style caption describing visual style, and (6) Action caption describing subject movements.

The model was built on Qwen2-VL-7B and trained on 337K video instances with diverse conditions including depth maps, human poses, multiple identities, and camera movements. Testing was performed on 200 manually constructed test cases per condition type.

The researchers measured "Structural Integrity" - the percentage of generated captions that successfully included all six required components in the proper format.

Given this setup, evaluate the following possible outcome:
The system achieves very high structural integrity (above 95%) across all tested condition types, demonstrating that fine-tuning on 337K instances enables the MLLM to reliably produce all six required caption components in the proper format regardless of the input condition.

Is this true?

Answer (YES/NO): NO